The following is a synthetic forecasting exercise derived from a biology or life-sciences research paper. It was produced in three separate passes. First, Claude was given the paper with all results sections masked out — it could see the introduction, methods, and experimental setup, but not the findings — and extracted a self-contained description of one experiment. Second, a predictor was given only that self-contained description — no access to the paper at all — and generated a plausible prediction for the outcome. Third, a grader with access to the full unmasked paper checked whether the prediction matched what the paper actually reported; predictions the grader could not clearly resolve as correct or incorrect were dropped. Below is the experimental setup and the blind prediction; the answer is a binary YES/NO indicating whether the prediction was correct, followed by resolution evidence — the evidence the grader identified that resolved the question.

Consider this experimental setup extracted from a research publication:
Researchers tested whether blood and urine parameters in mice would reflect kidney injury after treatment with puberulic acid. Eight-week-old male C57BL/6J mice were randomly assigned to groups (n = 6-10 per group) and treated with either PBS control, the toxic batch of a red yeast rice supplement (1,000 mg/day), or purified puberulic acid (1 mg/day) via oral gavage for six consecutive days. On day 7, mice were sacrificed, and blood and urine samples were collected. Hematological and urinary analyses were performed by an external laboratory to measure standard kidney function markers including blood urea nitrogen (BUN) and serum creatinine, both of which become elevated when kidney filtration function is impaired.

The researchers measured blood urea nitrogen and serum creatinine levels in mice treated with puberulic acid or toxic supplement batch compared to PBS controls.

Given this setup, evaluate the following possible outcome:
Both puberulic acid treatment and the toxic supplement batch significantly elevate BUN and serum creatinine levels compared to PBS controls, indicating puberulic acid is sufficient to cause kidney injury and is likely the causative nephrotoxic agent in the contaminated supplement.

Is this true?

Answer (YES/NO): YES